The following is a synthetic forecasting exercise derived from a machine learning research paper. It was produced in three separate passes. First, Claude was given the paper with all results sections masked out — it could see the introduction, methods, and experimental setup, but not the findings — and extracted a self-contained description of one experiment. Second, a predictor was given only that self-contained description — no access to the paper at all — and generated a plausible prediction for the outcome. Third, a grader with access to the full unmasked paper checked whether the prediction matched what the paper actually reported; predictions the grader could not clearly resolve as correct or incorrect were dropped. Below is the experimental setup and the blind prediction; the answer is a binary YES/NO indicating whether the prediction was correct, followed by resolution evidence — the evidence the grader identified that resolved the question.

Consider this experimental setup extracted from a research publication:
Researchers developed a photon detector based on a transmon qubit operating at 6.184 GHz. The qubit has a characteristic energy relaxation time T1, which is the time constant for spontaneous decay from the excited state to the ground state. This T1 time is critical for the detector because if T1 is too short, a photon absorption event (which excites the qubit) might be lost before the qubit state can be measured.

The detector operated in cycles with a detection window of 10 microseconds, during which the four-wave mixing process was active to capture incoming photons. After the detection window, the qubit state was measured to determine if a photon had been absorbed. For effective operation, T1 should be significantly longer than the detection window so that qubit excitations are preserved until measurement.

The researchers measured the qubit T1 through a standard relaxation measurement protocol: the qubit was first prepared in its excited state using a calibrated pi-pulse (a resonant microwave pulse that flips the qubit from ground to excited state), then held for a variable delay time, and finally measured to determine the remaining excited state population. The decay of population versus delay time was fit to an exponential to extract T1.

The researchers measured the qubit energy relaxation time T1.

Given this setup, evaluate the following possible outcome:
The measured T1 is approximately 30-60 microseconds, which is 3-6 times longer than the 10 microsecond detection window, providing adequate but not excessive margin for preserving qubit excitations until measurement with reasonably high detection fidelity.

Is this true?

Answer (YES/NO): YES